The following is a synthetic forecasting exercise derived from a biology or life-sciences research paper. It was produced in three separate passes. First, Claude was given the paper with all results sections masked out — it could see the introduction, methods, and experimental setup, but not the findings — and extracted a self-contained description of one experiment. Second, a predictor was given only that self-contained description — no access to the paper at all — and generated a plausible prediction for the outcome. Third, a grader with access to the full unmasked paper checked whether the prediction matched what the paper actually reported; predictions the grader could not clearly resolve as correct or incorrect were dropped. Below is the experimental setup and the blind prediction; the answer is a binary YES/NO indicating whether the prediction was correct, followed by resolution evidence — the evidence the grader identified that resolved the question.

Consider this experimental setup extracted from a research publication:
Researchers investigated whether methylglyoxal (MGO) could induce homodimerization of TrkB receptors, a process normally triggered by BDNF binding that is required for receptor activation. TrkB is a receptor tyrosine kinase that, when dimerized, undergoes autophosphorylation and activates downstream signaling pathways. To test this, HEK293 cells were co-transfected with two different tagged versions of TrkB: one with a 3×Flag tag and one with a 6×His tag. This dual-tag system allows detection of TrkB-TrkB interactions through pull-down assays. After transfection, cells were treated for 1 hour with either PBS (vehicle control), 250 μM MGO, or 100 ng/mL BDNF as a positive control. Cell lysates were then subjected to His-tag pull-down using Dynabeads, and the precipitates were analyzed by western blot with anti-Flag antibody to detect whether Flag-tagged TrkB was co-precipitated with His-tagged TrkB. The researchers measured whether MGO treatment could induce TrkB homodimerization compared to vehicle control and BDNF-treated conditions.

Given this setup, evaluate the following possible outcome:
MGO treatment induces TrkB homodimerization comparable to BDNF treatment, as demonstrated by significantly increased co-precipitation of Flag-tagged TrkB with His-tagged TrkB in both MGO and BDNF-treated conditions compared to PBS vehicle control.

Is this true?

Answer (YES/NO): YES